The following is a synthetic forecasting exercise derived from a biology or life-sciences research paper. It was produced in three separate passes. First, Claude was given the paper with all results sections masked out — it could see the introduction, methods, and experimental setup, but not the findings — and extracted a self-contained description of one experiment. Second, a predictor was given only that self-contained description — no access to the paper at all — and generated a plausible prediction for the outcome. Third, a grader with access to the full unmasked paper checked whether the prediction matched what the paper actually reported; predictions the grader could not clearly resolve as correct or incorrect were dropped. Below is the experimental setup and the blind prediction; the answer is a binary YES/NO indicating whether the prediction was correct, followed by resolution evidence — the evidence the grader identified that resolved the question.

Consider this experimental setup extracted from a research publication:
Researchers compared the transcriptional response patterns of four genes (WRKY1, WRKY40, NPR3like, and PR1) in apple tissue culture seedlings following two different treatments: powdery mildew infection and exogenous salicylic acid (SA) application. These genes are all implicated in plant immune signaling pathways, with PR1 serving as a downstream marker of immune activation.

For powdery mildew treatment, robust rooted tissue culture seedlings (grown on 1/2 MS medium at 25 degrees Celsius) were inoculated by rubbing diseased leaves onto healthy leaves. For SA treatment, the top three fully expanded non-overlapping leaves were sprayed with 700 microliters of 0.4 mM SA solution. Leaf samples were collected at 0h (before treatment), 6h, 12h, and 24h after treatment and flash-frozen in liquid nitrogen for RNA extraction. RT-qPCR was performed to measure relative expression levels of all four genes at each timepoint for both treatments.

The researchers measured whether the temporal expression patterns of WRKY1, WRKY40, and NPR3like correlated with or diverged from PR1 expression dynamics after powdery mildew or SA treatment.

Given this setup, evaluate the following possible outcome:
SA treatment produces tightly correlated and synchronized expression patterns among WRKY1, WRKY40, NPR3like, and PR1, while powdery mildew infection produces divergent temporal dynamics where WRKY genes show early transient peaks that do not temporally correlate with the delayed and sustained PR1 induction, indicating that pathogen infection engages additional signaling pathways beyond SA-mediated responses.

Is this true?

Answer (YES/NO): NO